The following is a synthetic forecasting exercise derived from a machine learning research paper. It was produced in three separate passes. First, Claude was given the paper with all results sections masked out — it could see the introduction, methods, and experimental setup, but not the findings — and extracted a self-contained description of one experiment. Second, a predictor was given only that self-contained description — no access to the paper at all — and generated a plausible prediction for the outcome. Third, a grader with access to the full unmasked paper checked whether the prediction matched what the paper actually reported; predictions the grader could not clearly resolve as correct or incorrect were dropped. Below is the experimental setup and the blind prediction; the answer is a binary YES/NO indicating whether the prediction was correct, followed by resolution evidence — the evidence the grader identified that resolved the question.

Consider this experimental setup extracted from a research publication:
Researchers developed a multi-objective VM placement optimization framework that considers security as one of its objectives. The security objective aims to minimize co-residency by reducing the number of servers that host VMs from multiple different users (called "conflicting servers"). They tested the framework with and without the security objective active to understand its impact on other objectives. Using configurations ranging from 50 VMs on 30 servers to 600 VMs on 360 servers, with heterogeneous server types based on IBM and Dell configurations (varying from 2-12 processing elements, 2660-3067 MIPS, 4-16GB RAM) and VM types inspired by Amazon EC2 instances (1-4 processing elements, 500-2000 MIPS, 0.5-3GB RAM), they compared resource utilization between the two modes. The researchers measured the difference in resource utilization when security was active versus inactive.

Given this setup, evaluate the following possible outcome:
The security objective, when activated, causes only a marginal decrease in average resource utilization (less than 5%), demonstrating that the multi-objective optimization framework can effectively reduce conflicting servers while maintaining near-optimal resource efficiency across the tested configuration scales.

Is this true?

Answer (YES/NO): YES